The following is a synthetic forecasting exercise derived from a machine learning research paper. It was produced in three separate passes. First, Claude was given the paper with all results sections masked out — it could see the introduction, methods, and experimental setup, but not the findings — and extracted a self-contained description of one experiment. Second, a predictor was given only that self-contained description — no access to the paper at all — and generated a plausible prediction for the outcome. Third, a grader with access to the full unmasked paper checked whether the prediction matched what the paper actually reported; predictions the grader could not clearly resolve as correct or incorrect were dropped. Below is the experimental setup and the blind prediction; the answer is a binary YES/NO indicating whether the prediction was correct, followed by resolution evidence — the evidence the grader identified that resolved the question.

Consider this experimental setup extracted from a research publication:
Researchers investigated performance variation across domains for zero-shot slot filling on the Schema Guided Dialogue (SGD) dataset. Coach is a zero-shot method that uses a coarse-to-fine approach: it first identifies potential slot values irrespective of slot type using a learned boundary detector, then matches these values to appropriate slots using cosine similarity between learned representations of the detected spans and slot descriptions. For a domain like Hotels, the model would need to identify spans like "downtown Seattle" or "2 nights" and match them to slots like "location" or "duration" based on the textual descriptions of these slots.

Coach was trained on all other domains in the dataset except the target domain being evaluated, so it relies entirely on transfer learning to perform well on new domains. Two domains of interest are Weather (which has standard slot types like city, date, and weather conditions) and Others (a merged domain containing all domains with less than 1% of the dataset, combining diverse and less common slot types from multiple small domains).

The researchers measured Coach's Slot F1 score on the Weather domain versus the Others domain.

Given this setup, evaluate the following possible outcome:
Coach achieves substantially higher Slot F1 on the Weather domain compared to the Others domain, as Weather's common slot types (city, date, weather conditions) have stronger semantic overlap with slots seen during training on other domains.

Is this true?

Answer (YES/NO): YES